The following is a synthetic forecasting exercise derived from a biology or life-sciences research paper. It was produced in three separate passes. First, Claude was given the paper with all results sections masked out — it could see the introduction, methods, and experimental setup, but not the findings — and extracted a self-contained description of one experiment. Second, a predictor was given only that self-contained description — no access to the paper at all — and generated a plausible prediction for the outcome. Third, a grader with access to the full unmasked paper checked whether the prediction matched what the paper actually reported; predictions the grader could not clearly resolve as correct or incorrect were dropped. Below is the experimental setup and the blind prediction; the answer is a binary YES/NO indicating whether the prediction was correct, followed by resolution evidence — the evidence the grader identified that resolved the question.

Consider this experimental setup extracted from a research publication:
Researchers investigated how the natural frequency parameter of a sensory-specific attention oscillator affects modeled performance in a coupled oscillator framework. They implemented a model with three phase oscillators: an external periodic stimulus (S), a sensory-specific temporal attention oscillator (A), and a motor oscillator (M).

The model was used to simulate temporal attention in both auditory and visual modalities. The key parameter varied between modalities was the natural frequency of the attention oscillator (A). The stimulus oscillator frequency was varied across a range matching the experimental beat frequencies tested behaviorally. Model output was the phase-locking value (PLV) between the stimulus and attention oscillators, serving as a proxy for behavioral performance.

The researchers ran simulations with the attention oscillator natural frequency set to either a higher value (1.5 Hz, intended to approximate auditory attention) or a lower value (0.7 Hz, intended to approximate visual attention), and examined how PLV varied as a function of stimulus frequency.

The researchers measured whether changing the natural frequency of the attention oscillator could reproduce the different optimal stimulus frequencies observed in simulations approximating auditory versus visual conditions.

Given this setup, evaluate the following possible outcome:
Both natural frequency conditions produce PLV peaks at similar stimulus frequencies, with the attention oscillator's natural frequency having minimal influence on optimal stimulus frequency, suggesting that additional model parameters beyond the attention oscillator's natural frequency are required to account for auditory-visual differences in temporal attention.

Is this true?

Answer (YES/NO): NO